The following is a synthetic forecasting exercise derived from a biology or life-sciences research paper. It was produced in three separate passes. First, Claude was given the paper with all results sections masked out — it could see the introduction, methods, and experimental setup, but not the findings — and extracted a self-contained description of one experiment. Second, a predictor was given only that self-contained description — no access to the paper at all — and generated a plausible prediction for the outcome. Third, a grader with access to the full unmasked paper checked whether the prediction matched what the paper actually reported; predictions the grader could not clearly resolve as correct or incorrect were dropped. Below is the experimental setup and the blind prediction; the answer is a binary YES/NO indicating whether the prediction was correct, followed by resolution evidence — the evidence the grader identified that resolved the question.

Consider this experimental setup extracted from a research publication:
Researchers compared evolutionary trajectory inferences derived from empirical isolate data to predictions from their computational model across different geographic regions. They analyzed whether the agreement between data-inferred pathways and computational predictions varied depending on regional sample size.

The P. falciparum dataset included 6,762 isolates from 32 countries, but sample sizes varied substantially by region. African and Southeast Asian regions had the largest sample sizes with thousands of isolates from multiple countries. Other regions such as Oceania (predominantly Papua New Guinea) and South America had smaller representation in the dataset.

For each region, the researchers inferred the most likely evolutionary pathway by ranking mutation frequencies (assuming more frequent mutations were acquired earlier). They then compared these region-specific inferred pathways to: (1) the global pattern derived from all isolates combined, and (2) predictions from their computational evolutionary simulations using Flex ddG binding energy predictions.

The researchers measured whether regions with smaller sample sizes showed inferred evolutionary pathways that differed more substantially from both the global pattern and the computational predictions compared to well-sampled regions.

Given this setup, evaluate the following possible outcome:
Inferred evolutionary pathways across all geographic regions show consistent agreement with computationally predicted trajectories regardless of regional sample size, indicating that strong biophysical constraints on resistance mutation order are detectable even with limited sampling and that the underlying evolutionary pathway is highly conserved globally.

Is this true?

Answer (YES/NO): NO